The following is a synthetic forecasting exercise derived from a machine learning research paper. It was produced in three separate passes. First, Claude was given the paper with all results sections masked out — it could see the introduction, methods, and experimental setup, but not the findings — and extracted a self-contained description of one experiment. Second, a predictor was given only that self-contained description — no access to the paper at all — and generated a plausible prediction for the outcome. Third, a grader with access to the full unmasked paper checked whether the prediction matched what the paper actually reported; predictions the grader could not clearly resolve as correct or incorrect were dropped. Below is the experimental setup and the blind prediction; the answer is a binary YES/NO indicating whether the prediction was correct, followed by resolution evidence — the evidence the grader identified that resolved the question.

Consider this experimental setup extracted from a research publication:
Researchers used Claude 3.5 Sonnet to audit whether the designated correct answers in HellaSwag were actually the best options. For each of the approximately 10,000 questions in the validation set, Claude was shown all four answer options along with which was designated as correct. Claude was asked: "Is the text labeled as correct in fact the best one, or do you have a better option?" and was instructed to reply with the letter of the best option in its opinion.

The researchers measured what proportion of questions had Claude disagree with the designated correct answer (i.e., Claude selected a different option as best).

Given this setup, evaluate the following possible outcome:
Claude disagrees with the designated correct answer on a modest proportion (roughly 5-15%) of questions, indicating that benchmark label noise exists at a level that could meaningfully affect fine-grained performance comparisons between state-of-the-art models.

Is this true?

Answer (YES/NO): NO